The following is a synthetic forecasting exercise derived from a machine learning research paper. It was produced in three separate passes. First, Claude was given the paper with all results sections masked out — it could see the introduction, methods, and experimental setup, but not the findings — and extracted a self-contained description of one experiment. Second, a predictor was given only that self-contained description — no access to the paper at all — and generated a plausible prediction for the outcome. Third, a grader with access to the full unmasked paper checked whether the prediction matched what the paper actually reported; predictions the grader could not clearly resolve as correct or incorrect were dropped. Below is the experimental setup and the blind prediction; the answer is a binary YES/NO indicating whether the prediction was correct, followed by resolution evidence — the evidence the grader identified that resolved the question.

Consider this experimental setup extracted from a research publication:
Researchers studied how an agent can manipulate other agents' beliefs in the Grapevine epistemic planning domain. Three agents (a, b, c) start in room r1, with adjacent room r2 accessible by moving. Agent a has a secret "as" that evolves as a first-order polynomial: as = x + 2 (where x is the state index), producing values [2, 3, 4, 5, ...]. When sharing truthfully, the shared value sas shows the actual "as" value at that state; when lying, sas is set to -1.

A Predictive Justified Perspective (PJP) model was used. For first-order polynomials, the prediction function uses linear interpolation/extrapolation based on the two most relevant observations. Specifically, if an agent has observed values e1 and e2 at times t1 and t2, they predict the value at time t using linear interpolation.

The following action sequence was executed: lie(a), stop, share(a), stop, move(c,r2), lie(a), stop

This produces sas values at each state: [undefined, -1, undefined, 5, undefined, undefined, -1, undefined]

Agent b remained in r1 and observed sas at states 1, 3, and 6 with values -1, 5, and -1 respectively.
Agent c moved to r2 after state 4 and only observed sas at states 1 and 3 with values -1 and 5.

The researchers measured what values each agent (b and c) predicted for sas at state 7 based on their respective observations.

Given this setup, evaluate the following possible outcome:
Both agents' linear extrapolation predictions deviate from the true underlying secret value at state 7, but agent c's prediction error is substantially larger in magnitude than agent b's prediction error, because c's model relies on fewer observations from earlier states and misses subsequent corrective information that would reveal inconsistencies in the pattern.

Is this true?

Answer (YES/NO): NO